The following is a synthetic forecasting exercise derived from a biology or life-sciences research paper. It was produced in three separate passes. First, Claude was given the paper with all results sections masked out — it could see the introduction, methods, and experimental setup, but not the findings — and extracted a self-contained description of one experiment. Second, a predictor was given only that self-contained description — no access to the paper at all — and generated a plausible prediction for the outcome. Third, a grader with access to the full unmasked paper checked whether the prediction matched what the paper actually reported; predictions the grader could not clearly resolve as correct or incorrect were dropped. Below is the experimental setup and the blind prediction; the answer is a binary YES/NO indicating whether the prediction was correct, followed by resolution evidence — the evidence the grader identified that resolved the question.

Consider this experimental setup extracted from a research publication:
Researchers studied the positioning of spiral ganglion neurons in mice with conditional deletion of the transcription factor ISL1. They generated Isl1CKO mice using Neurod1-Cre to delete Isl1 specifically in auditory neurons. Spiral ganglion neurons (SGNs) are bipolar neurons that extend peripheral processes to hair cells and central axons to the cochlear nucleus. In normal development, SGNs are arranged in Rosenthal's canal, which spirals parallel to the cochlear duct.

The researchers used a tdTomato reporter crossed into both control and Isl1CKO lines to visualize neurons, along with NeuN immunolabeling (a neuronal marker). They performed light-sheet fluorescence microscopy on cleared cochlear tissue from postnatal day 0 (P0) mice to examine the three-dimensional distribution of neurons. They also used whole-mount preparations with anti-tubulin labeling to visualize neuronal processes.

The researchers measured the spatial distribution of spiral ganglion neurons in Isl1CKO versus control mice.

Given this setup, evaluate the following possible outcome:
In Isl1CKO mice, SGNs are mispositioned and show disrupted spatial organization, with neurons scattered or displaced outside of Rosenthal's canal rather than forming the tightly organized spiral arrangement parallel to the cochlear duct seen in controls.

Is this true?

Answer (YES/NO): YES